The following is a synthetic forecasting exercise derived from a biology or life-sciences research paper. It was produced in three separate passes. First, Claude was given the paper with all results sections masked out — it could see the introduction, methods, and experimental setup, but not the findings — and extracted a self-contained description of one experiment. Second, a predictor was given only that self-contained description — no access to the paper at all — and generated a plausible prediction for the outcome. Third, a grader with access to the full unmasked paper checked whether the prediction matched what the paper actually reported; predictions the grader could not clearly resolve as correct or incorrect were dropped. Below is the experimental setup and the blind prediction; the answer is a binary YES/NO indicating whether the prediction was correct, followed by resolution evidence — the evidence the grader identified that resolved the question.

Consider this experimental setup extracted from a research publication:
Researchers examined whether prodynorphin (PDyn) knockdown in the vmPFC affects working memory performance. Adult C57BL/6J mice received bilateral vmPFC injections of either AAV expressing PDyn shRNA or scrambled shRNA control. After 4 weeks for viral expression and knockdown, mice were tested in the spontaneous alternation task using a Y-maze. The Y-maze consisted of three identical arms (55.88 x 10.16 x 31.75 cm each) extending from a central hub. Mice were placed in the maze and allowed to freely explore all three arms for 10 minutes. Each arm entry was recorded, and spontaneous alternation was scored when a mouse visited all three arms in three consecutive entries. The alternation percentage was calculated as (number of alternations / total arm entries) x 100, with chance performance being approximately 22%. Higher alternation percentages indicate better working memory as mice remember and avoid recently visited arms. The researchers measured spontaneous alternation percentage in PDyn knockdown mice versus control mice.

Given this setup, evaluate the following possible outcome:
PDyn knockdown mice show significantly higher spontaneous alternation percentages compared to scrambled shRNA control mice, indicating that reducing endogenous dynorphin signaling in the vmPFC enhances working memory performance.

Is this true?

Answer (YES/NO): NO